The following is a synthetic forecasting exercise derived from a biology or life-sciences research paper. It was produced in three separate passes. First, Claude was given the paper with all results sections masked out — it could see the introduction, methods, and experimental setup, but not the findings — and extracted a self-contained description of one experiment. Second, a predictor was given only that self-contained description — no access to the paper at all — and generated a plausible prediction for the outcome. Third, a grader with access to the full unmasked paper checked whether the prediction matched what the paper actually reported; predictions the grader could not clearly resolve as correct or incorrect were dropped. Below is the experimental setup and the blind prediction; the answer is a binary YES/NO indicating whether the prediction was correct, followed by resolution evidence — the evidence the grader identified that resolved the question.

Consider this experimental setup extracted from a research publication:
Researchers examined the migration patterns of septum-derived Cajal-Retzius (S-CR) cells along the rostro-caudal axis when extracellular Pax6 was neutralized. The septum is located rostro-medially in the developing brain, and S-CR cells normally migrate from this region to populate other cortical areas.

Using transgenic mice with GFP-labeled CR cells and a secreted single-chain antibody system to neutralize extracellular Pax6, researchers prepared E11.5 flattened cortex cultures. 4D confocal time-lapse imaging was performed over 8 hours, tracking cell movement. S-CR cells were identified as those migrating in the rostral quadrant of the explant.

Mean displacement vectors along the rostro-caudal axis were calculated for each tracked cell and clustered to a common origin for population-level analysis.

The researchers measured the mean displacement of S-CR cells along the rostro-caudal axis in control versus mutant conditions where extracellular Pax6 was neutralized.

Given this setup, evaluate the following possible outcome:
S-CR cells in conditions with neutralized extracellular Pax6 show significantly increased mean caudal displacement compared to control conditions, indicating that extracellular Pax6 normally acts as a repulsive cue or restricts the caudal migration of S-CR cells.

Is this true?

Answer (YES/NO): NO